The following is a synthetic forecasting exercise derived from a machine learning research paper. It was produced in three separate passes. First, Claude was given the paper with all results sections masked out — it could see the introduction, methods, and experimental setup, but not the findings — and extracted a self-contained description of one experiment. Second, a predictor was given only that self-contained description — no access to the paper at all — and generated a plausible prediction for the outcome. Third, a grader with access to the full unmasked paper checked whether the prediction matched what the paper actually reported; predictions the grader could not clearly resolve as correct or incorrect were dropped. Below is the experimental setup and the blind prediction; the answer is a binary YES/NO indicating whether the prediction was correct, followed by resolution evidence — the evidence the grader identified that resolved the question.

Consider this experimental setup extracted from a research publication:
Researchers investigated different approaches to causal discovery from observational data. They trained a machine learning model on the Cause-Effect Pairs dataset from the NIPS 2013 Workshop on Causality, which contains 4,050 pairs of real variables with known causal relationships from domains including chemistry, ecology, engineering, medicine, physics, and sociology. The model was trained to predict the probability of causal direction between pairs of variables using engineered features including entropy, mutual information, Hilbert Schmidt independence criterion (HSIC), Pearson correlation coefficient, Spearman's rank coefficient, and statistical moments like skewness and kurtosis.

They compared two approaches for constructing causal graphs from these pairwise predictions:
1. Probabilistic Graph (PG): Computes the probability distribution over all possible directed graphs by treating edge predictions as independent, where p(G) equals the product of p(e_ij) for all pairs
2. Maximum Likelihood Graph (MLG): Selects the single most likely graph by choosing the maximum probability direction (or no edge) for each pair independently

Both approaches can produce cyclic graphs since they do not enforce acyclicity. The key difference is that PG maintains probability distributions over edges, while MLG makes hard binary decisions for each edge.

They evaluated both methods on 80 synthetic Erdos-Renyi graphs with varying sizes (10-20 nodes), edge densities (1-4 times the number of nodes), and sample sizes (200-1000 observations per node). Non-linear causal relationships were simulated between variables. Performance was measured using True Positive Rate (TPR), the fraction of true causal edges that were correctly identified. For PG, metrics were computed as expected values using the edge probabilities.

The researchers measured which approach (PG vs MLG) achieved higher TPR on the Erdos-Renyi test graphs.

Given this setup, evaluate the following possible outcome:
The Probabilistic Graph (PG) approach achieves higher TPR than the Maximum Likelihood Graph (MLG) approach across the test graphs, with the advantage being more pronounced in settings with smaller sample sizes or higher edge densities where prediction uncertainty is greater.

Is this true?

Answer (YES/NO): NO